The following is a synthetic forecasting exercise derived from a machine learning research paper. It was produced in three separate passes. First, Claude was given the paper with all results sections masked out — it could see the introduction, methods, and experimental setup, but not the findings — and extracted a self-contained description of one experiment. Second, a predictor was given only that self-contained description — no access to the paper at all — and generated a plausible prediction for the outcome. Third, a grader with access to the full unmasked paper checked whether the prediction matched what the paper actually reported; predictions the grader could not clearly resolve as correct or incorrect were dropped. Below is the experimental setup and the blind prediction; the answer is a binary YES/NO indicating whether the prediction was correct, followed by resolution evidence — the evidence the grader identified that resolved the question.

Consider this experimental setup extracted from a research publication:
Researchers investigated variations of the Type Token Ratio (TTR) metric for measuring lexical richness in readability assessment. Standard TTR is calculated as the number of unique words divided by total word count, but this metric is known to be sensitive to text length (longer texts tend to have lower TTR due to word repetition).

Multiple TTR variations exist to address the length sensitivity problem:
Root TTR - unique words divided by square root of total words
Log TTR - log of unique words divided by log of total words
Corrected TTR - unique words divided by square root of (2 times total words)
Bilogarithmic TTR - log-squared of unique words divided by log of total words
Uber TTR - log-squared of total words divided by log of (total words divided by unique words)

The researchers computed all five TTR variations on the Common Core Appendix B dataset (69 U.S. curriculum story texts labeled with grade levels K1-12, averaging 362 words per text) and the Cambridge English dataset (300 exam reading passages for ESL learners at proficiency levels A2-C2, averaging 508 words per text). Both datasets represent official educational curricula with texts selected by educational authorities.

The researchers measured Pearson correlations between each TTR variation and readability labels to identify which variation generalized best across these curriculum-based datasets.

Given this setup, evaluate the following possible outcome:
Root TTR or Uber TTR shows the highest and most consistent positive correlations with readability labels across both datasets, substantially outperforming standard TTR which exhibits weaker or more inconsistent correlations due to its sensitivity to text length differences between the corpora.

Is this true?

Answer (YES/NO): NO